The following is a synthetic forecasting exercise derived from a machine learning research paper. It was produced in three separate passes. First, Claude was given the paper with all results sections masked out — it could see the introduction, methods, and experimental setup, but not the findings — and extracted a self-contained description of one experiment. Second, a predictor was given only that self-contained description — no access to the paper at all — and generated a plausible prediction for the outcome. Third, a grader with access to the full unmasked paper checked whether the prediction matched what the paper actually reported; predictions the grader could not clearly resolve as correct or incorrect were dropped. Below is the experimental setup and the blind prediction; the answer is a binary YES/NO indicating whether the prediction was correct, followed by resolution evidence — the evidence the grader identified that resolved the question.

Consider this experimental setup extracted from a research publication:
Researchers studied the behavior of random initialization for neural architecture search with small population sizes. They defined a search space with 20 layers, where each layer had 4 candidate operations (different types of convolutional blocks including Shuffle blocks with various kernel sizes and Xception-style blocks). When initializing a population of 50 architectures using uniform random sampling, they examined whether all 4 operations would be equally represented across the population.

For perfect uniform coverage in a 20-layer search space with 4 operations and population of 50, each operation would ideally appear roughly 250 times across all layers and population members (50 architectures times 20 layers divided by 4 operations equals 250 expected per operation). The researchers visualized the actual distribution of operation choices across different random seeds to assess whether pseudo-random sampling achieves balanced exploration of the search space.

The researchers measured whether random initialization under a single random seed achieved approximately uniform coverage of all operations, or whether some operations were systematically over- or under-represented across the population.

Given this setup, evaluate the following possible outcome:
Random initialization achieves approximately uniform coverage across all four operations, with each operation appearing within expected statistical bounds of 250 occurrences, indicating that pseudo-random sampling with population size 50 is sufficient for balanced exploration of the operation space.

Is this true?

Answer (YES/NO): NO